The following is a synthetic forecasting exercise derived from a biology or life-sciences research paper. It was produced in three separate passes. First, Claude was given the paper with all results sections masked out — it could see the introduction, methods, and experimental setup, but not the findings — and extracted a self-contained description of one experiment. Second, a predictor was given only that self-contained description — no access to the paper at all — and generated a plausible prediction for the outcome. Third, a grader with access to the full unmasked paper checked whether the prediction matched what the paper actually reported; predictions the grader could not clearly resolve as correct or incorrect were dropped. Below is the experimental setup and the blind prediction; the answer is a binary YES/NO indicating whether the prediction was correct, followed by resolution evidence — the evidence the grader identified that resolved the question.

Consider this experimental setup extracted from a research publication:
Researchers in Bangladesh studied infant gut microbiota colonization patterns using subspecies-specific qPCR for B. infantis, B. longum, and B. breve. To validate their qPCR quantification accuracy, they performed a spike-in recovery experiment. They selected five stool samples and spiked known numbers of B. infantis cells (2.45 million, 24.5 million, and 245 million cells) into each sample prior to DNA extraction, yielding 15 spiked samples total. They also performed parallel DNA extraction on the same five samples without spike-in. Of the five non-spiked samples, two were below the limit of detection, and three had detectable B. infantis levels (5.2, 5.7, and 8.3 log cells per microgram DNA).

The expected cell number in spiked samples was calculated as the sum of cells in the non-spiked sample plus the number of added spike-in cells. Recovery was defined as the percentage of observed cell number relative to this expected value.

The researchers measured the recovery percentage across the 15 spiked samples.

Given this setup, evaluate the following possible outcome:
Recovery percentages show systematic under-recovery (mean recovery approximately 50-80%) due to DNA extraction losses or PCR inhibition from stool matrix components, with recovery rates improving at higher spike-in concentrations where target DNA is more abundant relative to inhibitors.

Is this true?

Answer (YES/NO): NO